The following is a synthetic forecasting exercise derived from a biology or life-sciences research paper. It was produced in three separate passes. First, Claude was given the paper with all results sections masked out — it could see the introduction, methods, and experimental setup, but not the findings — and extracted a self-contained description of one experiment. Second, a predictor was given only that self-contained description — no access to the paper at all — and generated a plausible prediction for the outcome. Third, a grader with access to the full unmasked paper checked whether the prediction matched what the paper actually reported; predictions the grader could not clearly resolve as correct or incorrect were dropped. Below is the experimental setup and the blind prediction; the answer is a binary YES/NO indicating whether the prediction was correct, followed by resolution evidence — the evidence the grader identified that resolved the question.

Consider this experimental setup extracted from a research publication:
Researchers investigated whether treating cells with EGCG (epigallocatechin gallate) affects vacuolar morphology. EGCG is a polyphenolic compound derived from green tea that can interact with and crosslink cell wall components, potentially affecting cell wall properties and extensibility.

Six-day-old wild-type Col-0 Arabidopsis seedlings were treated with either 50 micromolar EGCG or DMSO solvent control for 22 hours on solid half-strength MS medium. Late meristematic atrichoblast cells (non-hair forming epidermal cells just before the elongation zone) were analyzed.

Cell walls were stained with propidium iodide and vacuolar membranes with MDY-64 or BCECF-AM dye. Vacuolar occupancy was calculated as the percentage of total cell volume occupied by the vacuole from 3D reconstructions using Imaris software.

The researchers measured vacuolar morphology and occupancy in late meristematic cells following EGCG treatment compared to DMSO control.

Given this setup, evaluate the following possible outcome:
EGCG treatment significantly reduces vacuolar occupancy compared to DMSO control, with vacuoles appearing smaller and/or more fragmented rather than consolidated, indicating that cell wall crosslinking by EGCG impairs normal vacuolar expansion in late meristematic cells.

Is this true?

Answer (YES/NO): YES